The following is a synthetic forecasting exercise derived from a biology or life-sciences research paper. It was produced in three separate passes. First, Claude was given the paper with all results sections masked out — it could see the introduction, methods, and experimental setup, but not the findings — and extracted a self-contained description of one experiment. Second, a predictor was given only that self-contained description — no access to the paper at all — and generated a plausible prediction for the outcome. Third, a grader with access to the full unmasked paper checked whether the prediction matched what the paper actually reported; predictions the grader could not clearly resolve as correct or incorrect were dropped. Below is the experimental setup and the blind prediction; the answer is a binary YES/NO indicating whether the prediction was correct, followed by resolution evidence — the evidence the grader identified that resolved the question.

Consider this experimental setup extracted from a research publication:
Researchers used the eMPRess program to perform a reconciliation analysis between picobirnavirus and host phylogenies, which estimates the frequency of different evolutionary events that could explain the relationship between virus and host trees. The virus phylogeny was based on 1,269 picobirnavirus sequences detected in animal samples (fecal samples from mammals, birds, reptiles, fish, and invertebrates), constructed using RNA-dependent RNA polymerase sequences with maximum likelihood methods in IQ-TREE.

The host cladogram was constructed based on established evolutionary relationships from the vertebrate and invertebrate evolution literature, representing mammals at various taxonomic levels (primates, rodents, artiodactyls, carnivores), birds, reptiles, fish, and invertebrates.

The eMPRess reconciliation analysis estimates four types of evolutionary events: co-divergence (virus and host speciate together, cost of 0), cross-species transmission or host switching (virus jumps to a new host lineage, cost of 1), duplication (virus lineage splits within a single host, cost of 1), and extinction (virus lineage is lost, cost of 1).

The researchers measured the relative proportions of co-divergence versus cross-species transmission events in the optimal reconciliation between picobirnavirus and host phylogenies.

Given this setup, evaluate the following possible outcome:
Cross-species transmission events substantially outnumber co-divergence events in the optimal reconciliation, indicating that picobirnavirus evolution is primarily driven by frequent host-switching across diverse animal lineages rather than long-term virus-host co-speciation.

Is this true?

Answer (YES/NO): YES